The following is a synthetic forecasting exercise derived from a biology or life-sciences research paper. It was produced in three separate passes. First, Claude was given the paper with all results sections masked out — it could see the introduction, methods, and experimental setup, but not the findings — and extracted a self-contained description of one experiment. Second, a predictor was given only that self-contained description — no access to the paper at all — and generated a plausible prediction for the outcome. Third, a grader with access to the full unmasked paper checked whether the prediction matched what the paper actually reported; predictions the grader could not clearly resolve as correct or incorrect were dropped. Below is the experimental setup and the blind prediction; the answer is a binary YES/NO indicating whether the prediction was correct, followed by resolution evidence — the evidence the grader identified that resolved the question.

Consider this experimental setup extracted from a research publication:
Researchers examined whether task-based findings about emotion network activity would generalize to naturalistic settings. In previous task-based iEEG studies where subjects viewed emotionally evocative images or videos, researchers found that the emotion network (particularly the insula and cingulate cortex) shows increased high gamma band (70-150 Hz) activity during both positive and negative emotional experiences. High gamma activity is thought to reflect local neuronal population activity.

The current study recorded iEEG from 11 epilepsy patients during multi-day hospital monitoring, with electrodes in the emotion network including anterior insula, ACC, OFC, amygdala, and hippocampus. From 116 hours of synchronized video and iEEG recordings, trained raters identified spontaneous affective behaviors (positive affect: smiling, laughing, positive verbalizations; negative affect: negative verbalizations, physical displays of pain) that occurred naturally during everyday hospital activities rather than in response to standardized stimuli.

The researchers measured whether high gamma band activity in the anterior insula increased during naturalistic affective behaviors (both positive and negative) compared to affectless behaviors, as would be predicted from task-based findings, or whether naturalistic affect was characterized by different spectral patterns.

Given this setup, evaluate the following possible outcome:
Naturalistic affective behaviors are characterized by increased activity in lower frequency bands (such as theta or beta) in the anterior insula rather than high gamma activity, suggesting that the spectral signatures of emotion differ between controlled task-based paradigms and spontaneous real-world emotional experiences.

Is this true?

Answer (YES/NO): NO